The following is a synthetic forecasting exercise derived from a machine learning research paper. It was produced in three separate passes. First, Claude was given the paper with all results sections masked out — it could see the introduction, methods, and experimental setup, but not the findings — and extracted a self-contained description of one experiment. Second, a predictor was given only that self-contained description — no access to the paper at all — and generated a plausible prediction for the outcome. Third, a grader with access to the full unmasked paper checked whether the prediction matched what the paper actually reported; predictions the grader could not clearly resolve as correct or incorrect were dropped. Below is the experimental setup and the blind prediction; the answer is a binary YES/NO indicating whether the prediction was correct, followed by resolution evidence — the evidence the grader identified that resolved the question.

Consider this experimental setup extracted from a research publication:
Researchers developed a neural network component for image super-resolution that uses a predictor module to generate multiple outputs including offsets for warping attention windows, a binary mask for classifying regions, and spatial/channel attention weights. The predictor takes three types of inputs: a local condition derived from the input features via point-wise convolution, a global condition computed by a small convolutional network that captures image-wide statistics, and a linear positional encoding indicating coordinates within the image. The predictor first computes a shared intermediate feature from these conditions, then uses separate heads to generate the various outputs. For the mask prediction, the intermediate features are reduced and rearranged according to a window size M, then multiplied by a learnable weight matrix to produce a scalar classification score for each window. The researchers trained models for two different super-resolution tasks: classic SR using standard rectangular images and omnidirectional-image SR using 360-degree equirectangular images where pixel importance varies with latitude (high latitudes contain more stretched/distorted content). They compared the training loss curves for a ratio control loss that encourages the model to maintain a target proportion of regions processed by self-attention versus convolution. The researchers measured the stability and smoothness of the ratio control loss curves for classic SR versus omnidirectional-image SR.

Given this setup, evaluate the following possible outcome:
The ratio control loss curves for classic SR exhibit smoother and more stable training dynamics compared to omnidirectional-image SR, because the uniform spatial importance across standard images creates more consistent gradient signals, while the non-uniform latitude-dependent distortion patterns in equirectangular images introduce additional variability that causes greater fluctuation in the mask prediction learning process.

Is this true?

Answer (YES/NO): NO